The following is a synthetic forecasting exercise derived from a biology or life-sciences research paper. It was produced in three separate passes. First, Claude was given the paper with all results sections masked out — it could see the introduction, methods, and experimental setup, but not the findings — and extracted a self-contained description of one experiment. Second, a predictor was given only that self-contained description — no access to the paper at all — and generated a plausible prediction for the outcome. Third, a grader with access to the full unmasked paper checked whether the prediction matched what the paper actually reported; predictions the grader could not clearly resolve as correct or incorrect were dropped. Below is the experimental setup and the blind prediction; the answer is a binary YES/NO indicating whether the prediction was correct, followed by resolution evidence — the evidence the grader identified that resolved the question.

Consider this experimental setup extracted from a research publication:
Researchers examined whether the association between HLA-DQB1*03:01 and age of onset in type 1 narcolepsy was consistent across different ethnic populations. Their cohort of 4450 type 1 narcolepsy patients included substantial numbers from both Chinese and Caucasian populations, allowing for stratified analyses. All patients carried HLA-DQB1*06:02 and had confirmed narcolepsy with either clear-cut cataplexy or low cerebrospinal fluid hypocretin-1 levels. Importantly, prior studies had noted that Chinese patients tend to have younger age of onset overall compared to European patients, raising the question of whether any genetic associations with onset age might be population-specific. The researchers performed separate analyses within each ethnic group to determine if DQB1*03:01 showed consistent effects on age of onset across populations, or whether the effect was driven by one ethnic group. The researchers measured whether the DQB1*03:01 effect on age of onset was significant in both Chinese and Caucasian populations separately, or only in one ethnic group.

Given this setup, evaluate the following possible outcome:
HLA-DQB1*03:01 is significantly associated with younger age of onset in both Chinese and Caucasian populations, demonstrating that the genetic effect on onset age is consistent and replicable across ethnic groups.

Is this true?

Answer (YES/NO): YES